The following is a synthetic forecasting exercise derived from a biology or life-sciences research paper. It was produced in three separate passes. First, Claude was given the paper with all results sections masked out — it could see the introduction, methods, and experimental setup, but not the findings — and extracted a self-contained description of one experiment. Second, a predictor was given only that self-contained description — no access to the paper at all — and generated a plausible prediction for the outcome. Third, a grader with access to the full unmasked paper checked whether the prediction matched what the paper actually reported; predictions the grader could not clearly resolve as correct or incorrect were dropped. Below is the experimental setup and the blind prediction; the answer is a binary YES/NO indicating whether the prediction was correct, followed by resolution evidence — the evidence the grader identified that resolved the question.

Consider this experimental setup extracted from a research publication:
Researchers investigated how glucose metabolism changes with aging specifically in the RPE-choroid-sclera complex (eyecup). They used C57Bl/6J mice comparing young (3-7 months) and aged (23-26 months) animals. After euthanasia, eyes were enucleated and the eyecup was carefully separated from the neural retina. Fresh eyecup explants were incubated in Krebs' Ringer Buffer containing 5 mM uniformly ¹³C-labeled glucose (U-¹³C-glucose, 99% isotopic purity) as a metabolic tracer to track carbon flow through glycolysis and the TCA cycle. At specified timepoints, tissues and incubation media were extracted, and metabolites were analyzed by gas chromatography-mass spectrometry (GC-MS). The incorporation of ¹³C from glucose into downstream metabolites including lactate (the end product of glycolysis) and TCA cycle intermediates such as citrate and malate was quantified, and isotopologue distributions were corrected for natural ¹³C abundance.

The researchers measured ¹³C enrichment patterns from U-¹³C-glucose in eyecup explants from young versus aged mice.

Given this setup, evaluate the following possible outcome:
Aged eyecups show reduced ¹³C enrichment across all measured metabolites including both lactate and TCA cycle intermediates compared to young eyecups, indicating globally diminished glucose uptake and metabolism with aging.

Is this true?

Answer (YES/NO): NO